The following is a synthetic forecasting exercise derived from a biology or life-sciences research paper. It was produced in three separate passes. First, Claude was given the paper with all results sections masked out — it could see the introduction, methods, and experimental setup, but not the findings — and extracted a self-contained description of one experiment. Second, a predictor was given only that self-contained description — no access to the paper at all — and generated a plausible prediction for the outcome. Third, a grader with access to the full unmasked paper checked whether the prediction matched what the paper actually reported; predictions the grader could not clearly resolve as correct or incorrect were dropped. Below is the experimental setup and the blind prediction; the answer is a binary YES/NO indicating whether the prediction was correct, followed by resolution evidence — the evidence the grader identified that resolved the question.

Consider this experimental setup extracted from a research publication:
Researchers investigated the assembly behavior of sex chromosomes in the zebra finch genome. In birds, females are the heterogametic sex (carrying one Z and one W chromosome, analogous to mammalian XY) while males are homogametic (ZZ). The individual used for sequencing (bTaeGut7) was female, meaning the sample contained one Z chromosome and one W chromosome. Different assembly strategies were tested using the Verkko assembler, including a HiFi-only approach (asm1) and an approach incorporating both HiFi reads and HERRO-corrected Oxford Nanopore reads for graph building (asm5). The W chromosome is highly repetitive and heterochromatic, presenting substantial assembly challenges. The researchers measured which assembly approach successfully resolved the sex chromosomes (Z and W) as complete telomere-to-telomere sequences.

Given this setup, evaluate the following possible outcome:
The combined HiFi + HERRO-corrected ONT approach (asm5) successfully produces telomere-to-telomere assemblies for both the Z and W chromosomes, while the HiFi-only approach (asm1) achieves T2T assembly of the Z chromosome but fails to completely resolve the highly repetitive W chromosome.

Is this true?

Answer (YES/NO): NO